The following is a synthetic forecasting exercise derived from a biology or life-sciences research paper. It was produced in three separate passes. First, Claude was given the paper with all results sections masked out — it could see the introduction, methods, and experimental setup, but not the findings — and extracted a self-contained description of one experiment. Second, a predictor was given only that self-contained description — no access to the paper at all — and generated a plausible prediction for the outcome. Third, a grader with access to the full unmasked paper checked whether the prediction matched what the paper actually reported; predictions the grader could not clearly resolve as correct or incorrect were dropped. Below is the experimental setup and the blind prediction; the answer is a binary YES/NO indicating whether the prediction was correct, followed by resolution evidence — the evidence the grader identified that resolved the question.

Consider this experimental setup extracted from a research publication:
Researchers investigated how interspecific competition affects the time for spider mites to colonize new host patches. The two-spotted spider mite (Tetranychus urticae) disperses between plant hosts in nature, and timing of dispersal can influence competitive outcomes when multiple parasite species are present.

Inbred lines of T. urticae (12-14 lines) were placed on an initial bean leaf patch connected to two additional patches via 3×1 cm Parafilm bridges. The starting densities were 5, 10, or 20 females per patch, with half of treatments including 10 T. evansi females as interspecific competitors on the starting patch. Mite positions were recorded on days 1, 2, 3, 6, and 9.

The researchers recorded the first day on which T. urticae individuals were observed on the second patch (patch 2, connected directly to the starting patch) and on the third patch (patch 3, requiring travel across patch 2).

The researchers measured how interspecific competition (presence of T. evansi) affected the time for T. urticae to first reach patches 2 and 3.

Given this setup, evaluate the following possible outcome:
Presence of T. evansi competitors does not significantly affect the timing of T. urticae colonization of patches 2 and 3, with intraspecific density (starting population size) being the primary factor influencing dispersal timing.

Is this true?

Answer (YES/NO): NO